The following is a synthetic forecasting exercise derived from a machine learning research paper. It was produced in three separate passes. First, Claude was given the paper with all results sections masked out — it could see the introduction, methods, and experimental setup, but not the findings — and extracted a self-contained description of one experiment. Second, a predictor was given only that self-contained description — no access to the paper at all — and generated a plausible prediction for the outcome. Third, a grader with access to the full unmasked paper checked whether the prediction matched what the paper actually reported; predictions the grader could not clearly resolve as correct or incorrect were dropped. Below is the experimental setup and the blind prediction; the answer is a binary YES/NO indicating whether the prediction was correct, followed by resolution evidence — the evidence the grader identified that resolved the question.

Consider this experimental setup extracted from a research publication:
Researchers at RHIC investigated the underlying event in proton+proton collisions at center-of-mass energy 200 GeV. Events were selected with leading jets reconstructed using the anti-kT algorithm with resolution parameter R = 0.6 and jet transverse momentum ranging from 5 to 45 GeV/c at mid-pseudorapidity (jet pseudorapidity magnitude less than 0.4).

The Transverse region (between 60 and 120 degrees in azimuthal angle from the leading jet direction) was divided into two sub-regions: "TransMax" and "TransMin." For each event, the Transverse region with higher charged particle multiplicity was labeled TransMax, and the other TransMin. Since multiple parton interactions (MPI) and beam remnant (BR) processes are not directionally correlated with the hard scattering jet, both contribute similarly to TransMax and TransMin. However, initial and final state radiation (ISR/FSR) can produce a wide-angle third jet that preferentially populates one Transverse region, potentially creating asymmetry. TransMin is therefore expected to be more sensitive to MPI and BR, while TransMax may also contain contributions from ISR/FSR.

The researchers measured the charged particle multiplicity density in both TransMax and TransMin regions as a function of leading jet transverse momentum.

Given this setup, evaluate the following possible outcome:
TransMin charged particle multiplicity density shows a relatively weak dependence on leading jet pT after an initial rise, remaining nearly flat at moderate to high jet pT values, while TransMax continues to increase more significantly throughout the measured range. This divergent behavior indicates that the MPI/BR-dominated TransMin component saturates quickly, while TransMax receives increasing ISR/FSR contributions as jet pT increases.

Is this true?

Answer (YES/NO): NO